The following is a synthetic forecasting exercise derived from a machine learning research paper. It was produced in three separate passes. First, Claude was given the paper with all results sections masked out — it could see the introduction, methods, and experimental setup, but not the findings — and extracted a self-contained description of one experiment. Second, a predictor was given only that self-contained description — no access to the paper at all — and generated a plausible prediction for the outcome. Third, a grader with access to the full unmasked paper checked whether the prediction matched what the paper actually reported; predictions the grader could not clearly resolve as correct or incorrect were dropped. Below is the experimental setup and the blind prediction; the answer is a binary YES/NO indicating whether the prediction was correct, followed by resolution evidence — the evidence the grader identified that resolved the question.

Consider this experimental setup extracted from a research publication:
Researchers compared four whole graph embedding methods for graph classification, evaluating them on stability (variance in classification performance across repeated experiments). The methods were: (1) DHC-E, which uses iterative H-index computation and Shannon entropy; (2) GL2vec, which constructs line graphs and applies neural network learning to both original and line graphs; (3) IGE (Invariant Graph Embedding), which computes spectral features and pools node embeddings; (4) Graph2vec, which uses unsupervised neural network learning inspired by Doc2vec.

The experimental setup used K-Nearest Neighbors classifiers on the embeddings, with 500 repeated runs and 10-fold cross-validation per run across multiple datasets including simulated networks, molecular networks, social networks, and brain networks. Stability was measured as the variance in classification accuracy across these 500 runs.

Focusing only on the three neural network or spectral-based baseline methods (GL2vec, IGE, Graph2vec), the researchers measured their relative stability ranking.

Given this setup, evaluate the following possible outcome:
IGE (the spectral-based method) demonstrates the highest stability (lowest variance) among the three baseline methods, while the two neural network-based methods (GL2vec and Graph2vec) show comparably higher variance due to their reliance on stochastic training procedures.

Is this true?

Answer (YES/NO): NO